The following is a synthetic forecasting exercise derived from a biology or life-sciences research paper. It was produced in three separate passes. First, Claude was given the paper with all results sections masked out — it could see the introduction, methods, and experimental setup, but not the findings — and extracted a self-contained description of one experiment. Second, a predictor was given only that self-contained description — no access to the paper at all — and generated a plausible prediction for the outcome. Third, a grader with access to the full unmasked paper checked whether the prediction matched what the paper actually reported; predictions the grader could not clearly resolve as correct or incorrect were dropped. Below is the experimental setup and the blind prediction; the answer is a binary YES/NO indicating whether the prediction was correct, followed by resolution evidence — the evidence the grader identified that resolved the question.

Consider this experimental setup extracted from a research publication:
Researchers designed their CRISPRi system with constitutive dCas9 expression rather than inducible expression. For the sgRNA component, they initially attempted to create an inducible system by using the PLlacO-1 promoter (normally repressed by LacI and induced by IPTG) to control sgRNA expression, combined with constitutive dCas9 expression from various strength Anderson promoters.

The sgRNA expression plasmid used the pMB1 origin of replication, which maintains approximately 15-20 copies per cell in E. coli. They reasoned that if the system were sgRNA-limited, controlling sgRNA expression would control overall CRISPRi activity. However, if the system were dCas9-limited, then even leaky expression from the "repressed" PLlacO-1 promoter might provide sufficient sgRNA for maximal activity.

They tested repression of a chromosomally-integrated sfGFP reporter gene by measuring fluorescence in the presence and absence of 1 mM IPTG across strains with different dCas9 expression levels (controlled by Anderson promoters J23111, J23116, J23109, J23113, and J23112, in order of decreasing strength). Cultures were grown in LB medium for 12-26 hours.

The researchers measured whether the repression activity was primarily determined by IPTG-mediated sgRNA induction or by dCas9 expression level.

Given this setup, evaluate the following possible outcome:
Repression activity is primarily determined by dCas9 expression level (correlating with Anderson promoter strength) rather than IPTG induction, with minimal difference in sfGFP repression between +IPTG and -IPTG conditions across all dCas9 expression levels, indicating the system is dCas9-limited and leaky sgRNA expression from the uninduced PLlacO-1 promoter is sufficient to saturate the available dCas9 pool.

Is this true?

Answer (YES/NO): YES